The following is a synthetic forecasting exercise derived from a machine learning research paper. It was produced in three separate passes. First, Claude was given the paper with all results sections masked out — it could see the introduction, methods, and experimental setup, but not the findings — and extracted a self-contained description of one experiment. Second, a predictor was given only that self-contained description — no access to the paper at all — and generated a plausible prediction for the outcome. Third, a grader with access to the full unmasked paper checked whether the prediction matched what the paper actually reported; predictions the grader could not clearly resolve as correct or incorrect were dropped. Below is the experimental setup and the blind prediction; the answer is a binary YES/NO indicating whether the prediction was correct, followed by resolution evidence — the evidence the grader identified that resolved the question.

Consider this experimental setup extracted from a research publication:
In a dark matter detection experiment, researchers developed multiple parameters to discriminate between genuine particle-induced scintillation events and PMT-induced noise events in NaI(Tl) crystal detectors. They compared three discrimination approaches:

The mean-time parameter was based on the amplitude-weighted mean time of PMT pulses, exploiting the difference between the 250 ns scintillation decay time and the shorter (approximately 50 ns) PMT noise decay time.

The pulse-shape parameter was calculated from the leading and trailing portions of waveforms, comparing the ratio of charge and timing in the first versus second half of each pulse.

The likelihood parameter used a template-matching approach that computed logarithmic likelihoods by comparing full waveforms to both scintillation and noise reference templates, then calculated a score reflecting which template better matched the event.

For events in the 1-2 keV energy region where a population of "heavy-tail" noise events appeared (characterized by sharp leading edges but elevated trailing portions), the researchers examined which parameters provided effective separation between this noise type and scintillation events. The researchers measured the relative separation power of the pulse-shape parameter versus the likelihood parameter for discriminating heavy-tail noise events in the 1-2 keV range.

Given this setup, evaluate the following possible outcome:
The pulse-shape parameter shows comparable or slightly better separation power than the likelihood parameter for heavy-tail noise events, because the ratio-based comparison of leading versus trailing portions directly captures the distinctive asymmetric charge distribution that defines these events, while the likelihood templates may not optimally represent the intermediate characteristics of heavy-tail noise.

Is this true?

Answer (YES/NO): NO